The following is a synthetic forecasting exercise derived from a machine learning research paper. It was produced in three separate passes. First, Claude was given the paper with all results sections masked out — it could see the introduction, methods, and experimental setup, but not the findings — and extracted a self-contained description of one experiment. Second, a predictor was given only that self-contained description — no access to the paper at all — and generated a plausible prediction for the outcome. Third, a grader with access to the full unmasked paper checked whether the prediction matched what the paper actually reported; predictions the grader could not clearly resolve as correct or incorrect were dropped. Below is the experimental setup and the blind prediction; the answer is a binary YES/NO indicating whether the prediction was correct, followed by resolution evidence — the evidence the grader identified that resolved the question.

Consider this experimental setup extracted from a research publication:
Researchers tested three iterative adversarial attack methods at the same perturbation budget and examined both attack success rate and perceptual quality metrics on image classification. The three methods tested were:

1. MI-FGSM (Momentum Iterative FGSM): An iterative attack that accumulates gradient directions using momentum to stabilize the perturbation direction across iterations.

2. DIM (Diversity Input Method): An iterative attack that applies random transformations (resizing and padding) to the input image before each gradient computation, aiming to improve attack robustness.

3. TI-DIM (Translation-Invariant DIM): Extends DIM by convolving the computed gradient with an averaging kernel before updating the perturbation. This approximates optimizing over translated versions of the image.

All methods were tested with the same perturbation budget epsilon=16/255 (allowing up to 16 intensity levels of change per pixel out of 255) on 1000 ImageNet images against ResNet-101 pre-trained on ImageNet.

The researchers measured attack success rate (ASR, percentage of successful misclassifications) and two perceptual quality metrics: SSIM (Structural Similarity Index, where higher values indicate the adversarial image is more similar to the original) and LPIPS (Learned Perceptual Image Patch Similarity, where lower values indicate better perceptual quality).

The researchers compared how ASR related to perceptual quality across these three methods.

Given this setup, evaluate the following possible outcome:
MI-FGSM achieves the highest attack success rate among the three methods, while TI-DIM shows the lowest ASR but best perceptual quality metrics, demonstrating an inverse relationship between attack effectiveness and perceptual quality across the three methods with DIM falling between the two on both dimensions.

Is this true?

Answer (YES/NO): NO